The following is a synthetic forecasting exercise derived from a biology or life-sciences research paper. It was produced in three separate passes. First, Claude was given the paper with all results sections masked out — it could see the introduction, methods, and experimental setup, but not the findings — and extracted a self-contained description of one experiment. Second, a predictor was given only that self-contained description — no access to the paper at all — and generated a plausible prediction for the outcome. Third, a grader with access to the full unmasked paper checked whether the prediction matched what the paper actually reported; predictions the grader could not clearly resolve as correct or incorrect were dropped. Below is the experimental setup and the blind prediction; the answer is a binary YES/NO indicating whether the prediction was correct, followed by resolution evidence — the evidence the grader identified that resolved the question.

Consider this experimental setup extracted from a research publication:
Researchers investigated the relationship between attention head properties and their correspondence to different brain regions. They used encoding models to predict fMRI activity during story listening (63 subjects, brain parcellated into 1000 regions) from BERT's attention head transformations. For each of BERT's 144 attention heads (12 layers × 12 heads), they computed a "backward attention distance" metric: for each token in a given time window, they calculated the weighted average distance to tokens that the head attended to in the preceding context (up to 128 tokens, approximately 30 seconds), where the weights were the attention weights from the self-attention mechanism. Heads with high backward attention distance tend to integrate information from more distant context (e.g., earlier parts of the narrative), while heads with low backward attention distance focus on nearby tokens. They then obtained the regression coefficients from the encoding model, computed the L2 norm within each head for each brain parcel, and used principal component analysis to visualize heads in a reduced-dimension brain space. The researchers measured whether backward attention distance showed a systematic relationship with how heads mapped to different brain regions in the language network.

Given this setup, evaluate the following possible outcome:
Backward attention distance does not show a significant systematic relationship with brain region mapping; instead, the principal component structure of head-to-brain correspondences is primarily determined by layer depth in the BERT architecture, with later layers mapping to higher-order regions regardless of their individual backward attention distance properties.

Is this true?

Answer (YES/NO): NO